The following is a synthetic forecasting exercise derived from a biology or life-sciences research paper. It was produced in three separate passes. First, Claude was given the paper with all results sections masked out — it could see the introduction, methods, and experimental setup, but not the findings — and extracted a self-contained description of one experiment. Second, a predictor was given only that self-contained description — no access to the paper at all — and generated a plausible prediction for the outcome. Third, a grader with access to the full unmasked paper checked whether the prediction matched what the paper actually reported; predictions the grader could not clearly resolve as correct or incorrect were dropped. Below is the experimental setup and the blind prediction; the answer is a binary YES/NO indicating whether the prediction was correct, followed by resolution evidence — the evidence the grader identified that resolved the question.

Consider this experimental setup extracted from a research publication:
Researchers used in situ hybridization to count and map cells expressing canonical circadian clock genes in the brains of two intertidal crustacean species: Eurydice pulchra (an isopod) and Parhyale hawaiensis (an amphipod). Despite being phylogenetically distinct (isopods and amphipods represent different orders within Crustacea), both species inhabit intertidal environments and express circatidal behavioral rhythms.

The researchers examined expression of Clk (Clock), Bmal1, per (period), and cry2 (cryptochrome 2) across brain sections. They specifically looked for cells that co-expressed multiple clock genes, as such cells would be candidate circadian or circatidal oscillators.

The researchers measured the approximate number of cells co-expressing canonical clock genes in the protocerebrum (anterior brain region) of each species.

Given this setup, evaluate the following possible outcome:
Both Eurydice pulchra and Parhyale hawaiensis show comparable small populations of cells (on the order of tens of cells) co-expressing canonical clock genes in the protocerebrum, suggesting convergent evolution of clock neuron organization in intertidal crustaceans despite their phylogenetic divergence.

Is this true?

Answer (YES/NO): YES